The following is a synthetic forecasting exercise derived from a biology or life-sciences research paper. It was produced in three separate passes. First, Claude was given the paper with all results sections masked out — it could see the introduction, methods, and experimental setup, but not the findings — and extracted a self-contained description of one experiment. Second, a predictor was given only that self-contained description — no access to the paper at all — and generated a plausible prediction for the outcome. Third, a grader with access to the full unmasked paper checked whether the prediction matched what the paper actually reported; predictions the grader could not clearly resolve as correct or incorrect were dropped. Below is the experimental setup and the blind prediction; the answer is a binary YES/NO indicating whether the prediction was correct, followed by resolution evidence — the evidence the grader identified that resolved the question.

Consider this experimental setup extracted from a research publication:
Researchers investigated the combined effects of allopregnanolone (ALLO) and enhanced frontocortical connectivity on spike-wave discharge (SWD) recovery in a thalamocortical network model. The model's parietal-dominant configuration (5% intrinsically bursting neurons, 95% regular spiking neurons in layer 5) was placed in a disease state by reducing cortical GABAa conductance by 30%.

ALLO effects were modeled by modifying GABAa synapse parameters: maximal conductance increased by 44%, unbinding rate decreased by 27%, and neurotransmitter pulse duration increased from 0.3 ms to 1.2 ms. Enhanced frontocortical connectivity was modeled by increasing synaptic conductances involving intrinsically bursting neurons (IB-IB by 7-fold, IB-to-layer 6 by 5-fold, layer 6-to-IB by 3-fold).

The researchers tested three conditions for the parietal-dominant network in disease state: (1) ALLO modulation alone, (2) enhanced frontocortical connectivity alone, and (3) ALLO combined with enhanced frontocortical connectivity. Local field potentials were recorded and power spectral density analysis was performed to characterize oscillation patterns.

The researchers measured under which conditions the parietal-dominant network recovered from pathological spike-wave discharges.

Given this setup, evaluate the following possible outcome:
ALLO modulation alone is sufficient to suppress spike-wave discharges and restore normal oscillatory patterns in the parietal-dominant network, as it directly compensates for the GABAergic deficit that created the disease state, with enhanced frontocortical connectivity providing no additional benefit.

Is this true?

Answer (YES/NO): YES